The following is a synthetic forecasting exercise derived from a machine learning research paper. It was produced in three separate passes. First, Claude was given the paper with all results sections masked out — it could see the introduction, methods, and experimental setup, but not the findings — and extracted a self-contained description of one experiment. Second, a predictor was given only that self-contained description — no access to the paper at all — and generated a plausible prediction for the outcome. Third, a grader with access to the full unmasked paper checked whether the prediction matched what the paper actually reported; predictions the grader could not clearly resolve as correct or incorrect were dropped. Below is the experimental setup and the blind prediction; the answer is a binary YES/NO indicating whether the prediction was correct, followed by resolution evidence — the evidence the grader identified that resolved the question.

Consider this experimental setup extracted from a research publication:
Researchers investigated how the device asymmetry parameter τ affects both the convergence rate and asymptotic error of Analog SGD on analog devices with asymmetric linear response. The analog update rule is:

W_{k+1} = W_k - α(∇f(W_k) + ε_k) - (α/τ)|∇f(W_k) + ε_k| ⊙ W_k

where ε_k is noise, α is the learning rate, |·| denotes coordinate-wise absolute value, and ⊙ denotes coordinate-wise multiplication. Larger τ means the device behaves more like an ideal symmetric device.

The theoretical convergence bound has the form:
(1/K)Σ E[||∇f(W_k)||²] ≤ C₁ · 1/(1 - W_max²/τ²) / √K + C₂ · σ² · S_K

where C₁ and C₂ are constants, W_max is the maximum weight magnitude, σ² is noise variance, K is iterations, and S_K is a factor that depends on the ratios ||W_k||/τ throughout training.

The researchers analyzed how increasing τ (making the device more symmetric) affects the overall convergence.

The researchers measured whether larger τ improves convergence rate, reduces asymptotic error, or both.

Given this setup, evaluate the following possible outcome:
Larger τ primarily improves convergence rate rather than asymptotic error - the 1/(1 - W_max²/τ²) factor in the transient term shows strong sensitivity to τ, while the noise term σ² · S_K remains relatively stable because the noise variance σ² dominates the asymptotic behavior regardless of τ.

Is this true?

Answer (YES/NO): NO